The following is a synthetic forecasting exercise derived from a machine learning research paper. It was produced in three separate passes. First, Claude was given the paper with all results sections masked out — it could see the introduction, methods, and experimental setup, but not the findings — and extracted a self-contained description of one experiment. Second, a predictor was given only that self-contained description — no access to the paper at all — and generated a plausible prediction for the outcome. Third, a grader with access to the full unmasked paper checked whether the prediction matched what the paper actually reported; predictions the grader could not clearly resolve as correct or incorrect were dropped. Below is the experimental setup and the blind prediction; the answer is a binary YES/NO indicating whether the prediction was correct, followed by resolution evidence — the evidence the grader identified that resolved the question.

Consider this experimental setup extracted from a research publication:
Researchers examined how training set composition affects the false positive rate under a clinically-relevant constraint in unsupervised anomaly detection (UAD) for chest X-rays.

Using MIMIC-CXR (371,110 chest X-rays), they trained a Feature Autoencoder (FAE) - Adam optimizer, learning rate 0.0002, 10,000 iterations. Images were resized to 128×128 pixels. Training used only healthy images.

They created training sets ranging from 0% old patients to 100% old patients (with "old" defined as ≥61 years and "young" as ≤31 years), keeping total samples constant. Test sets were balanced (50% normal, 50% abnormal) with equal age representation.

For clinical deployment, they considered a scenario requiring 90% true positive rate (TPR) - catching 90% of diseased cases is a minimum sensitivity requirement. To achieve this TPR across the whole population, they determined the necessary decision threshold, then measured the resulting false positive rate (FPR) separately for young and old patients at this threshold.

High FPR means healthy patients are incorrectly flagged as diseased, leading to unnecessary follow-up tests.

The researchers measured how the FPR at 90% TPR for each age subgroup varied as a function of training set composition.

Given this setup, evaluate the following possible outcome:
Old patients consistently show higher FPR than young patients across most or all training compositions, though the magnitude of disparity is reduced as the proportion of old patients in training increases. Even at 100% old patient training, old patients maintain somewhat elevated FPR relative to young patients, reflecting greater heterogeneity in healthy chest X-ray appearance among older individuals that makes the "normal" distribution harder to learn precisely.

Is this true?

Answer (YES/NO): NO